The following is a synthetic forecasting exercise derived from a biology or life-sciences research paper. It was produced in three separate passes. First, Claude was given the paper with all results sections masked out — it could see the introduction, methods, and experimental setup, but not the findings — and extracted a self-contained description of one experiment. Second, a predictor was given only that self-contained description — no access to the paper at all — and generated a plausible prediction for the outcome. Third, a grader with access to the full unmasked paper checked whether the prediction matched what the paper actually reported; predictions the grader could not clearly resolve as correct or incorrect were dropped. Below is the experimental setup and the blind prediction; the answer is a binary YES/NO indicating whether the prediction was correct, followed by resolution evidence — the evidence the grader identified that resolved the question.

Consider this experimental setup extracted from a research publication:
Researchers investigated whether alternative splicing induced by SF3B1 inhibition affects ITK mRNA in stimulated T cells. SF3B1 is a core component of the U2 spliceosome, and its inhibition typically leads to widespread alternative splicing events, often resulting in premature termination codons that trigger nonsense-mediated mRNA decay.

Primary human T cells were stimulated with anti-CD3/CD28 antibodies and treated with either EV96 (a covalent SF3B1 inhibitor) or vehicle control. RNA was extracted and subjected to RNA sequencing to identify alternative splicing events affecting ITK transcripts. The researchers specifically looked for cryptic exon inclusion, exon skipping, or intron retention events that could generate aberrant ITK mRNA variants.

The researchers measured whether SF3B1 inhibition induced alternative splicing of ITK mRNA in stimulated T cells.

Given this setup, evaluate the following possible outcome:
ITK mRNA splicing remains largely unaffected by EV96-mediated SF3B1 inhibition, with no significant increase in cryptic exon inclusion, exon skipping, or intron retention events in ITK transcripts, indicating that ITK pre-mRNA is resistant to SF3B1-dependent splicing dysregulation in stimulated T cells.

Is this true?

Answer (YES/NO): NO